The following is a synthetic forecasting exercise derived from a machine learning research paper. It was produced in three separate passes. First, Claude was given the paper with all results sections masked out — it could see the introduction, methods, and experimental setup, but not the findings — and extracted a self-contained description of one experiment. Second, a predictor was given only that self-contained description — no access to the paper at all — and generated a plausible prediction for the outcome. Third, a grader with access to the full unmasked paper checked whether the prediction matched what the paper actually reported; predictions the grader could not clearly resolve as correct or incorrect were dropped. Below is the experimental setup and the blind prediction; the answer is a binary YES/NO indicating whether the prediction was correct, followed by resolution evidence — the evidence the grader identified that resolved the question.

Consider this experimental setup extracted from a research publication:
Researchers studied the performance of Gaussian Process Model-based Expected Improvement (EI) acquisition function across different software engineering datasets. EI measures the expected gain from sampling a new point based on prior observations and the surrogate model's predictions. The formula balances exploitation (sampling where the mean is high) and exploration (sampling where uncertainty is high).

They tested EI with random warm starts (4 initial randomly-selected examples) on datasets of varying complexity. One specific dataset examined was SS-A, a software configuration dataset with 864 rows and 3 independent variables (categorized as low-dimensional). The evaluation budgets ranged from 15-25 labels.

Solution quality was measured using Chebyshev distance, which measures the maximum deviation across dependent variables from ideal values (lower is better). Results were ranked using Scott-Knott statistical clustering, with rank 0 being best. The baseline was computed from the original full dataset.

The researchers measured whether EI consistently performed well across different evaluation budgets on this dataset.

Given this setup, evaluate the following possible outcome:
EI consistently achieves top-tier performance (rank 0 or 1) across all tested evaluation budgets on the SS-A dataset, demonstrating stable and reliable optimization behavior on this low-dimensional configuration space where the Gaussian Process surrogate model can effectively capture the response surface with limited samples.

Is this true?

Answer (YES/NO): NO